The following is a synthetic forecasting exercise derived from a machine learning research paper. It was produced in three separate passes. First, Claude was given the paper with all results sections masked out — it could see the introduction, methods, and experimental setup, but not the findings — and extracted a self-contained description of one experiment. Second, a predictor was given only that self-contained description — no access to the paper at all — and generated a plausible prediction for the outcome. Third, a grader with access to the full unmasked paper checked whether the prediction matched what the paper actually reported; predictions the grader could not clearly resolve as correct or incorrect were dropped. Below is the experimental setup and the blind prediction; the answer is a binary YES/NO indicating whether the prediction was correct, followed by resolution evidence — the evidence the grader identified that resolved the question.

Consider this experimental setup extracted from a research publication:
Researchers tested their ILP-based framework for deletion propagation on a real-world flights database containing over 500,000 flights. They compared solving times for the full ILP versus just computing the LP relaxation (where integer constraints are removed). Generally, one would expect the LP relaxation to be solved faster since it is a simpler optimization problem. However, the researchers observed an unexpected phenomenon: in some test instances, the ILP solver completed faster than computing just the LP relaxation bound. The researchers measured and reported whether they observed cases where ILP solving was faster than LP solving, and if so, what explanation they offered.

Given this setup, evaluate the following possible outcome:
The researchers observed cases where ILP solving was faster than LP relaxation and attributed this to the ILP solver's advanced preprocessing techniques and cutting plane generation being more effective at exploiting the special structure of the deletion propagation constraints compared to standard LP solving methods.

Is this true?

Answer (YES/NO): NO